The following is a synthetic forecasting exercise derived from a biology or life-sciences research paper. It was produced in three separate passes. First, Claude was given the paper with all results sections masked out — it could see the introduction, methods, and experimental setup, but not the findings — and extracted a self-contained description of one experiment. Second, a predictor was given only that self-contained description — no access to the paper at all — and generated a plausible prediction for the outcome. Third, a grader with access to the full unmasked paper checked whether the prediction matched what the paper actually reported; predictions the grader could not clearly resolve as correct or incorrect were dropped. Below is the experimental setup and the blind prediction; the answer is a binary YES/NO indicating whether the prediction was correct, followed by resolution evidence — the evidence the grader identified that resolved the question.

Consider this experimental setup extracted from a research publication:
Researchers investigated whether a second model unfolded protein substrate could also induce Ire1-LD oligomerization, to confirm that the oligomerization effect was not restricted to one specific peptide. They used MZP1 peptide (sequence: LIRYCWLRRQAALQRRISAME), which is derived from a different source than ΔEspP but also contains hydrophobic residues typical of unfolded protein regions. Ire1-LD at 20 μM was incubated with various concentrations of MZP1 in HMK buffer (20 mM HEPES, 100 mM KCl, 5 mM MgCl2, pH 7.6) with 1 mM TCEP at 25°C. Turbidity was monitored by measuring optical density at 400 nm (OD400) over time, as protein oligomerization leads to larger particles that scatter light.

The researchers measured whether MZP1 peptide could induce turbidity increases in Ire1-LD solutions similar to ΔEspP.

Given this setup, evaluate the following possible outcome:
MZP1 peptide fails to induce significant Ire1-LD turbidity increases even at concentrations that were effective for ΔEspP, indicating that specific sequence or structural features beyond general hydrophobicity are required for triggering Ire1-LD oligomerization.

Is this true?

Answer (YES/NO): NO